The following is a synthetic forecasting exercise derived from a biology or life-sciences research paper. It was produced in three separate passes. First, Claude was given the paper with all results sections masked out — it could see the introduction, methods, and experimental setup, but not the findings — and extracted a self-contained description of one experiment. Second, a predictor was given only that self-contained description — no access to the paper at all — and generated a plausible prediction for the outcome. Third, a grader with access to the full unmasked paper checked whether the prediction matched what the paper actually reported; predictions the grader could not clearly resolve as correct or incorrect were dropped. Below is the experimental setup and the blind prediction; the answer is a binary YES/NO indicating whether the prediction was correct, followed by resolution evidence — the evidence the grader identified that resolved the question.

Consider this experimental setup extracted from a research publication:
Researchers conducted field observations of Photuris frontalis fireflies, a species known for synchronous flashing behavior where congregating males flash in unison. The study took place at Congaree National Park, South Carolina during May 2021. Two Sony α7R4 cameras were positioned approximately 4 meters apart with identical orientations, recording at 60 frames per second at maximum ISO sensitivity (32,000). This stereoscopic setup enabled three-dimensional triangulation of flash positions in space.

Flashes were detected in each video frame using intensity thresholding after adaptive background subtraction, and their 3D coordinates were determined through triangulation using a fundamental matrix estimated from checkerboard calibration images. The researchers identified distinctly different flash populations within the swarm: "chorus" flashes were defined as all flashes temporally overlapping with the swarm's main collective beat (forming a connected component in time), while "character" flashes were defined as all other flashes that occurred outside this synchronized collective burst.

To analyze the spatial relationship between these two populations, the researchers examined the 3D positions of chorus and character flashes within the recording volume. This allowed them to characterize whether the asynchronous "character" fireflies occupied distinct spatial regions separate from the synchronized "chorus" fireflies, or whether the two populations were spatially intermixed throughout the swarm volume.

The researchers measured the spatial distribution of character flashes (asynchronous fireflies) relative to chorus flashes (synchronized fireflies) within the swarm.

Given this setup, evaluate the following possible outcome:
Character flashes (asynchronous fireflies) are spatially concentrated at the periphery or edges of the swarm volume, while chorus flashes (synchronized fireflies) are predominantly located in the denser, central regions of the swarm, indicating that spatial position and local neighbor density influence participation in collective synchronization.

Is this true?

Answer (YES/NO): NO